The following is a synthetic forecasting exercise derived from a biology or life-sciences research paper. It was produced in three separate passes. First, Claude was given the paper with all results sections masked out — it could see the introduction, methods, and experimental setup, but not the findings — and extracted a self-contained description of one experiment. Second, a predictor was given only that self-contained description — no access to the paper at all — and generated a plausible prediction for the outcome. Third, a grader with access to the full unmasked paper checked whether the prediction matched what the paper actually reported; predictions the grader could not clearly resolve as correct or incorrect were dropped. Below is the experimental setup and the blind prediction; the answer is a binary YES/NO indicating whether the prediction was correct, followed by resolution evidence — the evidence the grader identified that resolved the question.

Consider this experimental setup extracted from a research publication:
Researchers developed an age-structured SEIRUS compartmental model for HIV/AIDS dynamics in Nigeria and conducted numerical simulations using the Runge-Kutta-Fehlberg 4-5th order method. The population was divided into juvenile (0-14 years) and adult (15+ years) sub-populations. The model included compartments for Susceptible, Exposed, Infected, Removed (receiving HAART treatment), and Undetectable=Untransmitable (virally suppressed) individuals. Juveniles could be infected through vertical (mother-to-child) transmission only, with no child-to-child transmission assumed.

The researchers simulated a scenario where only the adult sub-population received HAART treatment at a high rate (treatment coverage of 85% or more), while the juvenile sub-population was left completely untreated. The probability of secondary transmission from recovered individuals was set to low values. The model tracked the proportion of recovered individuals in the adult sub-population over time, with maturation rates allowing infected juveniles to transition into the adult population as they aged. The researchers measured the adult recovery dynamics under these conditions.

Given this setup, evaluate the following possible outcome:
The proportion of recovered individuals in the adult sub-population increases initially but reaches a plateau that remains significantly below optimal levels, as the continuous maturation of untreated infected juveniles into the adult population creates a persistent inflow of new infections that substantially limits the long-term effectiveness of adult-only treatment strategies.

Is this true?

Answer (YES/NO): NO